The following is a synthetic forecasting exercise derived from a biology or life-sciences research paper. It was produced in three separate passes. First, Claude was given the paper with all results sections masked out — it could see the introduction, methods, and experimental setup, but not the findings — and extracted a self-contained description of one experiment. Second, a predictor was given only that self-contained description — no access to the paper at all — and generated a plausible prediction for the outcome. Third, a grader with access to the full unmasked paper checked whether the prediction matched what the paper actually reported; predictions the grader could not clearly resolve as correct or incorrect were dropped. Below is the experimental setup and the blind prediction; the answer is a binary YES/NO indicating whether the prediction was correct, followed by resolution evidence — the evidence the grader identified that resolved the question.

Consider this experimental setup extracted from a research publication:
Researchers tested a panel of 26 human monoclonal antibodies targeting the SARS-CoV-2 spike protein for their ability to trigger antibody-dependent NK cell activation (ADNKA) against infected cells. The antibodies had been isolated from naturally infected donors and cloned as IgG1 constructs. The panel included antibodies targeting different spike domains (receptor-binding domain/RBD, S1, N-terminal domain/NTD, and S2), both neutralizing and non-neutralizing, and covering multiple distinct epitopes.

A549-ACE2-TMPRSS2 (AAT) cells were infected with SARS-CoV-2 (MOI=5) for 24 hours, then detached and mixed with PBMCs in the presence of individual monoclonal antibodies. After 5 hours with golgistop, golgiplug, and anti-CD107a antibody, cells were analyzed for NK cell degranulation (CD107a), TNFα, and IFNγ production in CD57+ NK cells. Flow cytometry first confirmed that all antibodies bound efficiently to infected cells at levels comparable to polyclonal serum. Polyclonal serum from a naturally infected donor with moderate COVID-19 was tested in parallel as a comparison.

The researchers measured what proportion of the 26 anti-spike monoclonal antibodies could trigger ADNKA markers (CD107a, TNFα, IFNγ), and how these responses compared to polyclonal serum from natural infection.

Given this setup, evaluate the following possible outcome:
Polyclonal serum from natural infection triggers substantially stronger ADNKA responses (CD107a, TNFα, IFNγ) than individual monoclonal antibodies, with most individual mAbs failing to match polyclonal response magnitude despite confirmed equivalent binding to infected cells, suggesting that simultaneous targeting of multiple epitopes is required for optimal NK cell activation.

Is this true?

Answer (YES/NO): YES